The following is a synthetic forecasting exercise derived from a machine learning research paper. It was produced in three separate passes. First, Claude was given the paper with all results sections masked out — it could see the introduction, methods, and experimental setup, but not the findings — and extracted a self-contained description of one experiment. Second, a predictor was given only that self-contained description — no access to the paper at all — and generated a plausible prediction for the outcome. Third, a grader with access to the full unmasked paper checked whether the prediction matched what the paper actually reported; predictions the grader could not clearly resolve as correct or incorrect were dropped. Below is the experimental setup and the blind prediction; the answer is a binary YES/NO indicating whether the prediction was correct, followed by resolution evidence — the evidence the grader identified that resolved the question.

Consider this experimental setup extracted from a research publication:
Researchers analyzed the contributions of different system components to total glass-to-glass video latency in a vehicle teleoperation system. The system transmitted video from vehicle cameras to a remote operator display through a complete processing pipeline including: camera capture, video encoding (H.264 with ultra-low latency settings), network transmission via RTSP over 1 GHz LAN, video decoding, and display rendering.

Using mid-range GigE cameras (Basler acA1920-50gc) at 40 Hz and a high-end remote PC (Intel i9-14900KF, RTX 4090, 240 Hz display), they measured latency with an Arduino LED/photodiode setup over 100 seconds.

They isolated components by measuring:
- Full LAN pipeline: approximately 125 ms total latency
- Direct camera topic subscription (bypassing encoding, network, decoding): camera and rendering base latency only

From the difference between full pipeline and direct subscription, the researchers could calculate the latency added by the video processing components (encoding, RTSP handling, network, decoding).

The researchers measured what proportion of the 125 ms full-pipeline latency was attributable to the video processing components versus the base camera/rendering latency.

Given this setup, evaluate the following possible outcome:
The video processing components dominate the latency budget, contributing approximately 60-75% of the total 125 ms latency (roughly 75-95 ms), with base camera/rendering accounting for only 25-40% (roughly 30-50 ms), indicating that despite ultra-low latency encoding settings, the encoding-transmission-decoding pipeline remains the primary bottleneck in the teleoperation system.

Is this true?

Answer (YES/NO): NO